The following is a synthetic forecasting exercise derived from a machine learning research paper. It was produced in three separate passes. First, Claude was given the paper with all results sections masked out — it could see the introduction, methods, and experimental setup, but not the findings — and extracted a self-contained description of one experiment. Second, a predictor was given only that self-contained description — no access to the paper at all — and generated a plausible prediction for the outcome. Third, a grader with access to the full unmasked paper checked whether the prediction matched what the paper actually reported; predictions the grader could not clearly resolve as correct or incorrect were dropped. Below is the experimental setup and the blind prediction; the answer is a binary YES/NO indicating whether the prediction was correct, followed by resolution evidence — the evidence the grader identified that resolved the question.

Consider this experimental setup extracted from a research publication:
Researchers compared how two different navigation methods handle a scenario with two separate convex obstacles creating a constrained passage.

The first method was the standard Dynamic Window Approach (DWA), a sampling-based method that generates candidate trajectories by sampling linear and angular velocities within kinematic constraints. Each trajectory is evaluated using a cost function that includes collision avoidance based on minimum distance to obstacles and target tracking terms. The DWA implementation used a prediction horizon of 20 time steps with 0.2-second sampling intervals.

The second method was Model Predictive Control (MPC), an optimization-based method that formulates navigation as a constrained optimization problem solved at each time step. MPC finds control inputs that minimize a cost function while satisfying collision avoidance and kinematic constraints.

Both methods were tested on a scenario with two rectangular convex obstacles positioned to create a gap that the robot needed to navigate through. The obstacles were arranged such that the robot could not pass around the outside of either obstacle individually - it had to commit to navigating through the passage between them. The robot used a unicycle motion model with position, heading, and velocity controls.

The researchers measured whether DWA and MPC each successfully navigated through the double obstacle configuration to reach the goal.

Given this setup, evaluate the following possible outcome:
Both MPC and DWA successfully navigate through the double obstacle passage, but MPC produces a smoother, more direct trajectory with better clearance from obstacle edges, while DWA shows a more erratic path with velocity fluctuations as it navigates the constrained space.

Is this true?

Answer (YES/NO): NO